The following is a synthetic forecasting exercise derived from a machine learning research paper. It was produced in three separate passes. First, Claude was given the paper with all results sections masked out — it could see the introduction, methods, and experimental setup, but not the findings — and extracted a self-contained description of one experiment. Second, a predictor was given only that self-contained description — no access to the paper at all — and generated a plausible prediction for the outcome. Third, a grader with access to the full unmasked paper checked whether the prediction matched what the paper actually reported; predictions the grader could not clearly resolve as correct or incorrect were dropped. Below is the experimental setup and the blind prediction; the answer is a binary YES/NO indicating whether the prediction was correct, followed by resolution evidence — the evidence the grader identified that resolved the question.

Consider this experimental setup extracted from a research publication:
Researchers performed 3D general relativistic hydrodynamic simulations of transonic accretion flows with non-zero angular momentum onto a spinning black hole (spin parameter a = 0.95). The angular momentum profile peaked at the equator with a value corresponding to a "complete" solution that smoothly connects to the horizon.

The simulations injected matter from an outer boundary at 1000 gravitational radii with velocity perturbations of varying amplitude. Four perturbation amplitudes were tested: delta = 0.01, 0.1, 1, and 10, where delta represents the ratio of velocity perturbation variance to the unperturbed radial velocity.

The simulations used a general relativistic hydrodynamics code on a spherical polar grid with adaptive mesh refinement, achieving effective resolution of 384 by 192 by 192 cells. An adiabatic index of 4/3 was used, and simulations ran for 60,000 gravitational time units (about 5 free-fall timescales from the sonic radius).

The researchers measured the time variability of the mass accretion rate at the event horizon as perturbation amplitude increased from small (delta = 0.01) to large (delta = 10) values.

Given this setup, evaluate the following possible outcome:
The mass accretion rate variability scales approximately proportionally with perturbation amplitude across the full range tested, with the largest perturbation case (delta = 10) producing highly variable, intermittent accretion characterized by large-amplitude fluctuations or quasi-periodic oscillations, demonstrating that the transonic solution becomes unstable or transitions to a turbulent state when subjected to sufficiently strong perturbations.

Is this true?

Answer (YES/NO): NO